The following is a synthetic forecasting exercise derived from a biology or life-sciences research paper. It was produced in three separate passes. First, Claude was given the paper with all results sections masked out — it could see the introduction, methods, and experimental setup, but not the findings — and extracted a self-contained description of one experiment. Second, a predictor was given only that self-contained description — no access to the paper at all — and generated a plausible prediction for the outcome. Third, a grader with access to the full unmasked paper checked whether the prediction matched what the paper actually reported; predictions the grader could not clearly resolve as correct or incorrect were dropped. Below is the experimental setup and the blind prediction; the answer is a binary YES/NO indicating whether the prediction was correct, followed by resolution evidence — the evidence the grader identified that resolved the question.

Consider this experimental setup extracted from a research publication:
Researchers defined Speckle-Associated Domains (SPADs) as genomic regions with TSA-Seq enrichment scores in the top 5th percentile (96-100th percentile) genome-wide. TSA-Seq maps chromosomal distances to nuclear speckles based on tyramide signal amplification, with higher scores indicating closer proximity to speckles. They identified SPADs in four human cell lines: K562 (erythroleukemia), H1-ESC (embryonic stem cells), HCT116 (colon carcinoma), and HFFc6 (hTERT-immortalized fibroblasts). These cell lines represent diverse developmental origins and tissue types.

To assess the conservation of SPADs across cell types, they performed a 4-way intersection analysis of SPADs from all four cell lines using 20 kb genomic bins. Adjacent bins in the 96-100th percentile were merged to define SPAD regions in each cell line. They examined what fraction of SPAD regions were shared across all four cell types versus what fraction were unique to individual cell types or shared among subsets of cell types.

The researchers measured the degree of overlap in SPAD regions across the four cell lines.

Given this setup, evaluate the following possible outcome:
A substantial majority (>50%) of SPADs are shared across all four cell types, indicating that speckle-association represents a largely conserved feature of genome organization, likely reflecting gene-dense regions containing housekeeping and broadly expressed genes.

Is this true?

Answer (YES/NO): YES